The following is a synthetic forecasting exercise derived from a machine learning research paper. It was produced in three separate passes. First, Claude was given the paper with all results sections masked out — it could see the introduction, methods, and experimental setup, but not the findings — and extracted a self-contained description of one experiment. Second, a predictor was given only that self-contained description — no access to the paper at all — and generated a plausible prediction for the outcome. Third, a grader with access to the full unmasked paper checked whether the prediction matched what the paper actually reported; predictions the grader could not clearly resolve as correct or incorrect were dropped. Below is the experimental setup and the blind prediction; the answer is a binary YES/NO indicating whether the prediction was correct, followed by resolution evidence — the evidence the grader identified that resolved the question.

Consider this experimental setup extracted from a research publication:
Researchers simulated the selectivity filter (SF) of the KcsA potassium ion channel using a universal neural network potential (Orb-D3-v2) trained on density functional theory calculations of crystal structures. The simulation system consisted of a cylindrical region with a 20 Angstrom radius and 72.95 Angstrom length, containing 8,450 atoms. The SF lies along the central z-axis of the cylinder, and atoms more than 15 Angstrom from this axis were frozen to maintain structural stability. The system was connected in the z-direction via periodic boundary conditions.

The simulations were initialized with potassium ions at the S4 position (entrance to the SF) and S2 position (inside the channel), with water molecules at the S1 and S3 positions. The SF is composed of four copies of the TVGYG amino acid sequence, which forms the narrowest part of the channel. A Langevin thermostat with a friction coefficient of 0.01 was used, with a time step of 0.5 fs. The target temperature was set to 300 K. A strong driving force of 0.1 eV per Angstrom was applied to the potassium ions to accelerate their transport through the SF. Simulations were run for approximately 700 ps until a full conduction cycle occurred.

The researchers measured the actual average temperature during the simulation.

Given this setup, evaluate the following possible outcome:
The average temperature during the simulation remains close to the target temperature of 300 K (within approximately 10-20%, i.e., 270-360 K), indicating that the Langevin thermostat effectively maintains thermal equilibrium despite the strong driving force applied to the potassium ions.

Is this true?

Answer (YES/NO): YES